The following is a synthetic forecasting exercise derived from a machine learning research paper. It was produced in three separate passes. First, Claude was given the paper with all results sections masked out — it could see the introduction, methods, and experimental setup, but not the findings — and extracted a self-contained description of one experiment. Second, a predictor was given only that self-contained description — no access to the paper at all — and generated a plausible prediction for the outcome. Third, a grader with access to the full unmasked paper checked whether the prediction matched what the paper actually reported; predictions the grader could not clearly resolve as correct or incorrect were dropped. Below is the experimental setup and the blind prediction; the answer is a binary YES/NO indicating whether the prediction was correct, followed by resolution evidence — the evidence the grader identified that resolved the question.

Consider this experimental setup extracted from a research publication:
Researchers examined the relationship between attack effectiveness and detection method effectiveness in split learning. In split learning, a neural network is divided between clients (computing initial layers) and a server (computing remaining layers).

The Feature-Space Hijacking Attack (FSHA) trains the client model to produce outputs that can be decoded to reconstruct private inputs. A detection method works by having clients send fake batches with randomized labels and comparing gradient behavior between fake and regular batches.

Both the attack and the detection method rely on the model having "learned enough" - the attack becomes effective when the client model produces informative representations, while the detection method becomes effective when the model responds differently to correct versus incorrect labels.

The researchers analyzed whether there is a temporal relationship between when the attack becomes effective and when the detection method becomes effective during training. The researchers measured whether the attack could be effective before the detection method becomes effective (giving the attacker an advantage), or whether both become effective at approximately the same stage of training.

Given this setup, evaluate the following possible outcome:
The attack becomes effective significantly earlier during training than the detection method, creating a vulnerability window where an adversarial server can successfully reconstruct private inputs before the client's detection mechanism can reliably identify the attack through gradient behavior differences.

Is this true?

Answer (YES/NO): NO